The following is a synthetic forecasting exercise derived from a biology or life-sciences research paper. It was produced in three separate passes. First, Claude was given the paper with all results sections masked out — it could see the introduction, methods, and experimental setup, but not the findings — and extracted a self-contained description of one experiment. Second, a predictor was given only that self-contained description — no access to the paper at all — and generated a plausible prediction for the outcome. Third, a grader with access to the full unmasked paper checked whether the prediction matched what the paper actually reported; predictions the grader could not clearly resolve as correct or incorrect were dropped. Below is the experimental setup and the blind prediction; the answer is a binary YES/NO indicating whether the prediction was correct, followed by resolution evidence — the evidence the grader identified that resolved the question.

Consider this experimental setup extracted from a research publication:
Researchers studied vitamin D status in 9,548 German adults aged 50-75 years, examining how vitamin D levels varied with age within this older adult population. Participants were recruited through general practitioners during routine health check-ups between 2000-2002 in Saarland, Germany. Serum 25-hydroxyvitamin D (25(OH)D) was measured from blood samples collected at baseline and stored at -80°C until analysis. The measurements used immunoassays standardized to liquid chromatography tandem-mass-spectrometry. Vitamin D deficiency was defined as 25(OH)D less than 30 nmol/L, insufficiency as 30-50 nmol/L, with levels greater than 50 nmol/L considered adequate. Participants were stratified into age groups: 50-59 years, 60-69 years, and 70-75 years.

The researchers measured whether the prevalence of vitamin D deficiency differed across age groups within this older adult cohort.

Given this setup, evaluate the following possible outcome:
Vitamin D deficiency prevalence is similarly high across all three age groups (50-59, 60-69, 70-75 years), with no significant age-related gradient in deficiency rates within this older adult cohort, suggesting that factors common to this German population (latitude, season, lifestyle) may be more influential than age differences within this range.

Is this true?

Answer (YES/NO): NO